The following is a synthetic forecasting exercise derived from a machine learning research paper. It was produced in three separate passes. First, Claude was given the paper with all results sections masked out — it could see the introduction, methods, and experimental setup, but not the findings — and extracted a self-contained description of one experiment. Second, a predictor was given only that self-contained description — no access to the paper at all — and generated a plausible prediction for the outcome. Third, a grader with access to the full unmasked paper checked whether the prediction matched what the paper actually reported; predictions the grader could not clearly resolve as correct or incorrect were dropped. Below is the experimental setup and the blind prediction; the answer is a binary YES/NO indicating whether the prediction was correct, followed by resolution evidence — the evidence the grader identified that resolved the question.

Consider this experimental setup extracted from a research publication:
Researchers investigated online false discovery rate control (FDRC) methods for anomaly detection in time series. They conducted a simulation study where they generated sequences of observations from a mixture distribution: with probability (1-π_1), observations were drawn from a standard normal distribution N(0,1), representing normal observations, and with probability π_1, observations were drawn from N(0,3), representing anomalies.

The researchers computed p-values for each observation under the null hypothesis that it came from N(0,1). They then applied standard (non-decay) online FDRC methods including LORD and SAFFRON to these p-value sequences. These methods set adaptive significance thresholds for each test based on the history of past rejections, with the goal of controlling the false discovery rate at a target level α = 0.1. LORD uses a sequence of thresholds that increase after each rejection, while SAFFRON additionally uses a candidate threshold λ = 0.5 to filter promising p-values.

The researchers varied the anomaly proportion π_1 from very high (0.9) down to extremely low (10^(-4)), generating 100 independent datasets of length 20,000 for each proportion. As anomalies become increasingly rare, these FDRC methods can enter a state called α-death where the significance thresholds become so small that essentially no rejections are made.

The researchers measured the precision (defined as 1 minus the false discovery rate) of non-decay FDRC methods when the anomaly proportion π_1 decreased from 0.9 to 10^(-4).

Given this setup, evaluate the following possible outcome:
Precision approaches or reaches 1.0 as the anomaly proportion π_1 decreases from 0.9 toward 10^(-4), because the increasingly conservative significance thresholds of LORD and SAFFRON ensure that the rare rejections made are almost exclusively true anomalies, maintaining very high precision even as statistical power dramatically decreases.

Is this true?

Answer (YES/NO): NO